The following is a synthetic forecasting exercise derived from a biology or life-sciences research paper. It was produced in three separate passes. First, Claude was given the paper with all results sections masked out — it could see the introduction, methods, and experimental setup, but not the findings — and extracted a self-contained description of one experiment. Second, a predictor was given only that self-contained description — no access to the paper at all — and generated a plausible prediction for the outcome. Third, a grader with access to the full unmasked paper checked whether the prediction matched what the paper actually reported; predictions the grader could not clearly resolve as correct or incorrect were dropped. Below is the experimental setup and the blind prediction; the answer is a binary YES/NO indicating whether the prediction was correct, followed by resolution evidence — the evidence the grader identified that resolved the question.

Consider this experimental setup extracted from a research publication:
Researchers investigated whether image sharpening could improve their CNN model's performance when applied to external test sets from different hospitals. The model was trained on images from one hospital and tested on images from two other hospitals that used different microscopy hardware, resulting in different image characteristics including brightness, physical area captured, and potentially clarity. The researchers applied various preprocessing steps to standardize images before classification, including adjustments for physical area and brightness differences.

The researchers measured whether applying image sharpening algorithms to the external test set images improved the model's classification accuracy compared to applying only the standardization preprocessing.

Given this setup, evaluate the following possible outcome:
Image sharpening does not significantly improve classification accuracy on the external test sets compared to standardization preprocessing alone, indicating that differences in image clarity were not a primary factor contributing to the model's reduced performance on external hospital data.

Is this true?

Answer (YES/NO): YES